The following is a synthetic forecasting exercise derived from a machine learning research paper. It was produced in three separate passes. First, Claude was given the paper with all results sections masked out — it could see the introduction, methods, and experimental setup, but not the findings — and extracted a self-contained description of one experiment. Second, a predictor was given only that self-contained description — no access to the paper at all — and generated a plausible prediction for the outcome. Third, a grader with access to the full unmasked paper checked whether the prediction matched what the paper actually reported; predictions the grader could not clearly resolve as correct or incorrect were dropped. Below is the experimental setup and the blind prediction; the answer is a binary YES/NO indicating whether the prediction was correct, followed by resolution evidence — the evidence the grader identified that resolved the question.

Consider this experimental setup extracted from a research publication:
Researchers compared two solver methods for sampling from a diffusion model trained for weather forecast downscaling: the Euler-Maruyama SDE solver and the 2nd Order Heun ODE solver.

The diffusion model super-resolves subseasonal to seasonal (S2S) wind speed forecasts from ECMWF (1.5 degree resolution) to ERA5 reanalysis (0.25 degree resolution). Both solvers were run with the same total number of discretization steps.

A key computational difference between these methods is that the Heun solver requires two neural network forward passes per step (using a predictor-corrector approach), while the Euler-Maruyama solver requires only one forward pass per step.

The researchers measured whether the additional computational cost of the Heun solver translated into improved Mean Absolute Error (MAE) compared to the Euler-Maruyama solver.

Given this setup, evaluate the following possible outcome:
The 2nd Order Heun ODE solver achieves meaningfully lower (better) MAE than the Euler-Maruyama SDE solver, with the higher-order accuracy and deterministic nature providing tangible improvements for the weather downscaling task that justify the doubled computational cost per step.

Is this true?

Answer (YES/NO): NO